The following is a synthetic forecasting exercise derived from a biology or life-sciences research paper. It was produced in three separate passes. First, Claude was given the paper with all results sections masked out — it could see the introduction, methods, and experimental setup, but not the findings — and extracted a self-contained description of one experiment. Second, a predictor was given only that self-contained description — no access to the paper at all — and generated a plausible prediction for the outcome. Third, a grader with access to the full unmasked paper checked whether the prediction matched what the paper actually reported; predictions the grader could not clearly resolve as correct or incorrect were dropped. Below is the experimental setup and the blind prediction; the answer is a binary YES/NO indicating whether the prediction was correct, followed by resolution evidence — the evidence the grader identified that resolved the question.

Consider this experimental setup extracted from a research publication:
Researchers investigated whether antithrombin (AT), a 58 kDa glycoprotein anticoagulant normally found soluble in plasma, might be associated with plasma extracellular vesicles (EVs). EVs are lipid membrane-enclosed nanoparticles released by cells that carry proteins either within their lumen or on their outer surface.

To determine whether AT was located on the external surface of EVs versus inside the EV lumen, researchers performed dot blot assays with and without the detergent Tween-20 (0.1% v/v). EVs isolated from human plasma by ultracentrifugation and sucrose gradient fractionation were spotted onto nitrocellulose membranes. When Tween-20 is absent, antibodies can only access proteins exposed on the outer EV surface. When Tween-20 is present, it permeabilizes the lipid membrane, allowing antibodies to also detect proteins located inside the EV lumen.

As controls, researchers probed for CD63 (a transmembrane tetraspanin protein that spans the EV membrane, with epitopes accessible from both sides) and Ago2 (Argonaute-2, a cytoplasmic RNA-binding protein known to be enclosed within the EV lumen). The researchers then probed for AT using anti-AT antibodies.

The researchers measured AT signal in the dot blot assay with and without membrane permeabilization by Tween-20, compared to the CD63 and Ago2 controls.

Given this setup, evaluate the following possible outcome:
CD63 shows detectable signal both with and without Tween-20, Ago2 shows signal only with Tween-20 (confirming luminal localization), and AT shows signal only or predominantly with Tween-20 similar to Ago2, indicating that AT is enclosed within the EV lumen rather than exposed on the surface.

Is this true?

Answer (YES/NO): NO